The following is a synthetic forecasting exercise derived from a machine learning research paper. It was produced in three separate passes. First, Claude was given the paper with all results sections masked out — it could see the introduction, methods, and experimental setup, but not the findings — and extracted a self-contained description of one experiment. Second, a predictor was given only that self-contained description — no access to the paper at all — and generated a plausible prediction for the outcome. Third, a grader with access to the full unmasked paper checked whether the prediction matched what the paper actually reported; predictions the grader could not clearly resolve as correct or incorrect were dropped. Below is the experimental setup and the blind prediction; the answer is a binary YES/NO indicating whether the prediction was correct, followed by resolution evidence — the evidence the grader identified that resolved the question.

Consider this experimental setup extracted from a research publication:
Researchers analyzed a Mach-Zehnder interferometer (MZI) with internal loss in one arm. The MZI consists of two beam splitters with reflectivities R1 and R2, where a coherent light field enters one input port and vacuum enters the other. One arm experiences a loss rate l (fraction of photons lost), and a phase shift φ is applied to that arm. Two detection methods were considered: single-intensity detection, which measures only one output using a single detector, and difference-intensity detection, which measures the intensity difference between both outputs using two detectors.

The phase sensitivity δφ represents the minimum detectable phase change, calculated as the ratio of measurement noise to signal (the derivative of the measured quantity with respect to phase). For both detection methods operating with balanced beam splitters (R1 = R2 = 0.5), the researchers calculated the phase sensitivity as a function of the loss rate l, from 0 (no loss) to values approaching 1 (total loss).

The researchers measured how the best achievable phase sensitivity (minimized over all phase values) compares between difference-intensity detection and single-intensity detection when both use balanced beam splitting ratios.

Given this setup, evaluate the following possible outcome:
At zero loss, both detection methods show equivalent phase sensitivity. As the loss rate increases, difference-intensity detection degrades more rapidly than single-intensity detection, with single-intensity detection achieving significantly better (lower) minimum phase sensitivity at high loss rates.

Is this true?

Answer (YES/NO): NO